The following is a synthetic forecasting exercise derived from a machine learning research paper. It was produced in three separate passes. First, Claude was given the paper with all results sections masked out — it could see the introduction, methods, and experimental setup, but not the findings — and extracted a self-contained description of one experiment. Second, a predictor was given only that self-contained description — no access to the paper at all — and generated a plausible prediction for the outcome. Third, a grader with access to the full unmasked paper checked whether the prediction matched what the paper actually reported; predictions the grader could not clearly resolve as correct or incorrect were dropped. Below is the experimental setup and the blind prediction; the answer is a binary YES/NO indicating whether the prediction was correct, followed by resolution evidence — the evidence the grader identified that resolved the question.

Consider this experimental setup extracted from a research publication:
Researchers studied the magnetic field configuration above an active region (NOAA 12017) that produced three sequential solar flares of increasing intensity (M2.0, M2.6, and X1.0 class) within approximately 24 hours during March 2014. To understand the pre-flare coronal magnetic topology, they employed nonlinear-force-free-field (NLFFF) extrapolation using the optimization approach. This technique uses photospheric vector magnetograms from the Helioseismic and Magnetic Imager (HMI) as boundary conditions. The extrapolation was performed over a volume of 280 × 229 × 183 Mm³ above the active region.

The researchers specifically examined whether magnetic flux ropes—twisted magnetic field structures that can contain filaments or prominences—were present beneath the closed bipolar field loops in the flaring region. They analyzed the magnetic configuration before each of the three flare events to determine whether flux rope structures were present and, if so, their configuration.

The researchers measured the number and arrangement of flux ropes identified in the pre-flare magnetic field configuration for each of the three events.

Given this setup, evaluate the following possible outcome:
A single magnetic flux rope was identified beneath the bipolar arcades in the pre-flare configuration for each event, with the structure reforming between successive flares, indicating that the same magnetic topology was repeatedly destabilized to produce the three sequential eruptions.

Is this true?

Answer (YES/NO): NO